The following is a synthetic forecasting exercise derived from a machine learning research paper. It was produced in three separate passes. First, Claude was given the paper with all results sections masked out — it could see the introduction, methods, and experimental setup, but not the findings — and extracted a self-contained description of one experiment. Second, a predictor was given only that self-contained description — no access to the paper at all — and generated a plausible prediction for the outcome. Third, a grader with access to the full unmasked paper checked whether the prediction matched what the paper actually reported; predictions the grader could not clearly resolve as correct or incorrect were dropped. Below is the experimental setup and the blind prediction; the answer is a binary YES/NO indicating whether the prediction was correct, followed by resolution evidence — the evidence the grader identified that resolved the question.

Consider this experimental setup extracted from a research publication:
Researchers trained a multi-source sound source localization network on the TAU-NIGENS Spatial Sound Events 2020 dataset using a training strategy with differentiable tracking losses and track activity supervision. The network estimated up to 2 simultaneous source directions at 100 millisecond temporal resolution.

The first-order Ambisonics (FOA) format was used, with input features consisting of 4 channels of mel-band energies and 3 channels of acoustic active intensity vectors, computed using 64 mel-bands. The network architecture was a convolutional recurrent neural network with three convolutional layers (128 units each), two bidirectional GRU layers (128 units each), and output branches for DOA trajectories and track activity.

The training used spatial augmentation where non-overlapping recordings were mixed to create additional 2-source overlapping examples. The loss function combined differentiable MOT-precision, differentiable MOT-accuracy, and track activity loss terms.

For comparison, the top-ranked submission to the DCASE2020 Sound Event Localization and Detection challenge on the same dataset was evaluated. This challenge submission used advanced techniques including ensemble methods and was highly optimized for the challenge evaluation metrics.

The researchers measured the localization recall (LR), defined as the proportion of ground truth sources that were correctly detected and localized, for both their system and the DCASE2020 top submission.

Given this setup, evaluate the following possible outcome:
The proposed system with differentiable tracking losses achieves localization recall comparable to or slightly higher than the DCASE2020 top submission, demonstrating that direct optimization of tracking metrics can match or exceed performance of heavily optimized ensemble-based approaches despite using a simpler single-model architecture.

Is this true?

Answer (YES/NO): YES